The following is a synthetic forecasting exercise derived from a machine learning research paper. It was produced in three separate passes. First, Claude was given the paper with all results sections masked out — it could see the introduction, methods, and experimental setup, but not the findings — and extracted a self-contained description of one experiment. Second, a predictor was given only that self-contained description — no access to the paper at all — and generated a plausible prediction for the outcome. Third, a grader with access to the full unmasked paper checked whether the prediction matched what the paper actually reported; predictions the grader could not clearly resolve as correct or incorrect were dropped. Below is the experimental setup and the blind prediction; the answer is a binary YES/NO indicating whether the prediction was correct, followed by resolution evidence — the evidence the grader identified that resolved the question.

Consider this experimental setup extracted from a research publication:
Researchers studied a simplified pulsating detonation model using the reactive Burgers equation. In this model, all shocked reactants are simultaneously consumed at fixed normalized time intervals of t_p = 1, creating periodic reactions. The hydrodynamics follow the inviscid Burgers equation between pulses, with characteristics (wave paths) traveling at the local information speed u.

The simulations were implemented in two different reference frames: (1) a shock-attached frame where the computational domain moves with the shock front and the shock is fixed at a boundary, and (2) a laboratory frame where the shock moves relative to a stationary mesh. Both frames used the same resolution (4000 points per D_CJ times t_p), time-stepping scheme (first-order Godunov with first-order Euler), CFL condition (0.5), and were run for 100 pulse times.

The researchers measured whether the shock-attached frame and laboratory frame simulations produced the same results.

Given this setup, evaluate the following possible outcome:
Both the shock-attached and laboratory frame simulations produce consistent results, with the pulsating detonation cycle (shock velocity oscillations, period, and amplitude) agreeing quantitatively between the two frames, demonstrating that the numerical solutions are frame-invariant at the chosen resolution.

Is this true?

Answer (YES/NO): YES